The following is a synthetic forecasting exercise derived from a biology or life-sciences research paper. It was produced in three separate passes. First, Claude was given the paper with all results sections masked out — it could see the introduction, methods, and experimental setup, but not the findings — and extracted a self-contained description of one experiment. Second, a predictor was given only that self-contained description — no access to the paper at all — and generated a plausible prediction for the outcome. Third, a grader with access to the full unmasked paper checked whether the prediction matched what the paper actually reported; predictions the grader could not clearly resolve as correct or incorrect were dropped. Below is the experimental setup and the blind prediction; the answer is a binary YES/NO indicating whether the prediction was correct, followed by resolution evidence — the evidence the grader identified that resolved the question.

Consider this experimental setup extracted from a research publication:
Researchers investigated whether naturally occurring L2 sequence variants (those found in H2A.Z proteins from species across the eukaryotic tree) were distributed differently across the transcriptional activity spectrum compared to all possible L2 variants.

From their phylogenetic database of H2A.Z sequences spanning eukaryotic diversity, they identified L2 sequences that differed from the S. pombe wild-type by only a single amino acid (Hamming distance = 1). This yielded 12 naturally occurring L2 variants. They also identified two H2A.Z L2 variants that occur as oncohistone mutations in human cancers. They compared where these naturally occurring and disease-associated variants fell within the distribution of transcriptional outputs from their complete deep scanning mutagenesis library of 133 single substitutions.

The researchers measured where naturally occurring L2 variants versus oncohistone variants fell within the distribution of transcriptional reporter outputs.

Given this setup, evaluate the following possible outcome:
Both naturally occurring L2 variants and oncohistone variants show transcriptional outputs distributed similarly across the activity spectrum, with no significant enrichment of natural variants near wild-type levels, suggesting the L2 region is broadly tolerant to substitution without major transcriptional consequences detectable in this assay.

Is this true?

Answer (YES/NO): NO